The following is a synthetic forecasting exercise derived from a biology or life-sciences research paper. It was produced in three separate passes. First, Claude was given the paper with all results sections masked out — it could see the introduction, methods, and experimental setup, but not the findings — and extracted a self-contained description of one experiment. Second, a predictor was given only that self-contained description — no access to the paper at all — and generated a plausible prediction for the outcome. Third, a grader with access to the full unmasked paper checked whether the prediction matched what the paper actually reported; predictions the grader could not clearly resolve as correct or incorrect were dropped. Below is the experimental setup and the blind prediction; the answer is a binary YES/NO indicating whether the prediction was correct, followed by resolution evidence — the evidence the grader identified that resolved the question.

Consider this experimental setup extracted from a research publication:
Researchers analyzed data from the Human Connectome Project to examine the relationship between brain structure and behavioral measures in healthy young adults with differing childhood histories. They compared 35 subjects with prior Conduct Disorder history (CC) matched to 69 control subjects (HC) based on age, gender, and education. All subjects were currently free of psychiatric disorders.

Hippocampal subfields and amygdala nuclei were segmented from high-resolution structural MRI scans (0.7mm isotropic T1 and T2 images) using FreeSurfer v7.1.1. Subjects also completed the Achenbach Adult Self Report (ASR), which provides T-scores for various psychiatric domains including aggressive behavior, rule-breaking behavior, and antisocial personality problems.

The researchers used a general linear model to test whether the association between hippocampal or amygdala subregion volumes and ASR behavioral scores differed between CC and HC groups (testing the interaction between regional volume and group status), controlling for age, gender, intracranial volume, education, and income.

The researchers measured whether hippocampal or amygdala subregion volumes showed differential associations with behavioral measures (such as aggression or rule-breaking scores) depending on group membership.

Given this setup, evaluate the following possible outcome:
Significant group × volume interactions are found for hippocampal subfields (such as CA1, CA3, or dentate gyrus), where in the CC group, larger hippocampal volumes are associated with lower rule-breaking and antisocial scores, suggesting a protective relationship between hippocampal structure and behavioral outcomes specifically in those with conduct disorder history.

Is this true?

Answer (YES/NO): NO